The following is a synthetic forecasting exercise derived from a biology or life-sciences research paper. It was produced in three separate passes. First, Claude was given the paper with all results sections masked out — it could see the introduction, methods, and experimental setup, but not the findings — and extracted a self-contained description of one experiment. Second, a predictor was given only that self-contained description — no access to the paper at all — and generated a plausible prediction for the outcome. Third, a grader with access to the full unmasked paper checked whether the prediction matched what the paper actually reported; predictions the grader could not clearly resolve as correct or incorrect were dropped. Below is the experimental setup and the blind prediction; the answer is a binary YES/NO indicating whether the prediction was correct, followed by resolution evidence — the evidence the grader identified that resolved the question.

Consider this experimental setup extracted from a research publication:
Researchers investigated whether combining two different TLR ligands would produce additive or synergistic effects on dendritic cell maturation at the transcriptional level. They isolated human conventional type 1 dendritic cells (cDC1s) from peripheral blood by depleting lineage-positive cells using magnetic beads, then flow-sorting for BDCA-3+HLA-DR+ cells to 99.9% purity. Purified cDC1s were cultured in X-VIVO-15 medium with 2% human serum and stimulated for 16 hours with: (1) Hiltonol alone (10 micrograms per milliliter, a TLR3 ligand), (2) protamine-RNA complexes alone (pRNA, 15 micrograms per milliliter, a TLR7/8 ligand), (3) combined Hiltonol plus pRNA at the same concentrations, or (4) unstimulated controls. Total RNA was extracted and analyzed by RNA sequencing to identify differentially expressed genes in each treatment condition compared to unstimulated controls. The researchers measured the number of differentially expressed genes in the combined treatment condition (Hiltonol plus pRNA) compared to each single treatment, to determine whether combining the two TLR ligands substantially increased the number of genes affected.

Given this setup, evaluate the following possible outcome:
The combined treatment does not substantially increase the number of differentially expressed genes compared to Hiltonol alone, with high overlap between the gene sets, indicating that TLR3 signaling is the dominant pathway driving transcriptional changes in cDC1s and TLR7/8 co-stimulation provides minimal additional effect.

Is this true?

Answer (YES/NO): NO